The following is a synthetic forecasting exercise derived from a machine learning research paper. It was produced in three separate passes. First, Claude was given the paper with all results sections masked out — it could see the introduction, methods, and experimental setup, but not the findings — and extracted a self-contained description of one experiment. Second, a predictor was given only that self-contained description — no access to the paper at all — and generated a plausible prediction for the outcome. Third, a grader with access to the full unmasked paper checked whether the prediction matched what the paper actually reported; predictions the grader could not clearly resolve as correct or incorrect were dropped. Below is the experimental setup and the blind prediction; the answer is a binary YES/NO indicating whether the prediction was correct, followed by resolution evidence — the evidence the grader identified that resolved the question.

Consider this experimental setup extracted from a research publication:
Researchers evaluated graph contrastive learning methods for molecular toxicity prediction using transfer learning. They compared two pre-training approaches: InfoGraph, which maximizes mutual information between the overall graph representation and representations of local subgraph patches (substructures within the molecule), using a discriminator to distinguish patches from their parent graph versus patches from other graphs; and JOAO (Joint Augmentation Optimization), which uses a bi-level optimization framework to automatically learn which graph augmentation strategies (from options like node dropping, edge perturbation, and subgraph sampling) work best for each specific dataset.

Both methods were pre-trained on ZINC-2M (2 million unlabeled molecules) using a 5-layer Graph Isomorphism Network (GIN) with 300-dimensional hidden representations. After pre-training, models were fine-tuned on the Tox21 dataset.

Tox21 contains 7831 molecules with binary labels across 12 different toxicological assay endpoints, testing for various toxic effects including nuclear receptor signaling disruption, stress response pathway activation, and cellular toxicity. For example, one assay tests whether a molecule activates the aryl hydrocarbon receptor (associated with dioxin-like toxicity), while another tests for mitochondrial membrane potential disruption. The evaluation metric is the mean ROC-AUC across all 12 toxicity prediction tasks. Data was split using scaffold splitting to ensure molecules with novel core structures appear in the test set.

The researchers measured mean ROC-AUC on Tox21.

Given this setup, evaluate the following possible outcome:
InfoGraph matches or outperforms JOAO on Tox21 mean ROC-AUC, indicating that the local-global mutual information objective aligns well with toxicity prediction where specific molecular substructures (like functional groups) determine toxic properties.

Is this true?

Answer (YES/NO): YES